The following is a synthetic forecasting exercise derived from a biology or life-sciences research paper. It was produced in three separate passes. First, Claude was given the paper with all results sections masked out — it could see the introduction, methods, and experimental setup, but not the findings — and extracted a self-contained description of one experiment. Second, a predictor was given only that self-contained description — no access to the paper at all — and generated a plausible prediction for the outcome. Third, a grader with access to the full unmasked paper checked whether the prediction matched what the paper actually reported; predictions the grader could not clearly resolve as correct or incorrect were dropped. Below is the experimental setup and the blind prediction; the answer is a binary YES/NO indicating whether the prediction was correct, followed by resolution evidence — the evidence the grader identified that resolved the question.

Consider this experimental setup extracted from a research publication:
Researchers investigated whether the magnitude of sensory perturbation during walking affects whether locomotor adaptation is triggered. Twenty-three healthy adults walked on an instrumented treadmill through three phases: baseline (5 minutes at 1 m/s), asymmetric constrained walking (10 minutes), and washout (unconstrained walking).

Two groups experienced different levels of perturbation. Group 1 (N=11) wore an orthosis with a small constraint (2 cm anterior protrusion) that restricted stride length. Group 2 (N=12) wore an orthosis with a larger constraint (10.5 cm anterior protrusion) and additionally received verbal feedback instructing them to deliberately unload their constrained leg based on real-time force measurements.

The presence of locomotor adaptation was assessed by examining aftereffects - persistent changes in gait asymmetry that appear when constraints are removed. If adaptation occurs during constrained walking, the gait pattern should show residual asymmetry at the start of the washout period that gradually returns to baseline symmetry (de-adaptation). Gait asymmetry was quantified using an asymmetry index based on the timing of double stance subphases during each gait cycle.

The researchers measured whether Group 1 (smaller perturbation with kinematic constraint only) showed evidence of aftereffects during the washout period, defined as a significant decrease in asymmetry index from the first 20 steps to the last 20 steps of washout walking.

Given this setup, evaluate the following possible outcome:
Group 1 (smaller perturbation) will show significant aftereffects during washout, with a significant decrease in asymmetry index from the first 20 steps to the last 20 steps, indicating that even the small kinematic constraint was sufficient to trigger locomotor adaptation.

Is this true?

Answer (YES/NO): NO